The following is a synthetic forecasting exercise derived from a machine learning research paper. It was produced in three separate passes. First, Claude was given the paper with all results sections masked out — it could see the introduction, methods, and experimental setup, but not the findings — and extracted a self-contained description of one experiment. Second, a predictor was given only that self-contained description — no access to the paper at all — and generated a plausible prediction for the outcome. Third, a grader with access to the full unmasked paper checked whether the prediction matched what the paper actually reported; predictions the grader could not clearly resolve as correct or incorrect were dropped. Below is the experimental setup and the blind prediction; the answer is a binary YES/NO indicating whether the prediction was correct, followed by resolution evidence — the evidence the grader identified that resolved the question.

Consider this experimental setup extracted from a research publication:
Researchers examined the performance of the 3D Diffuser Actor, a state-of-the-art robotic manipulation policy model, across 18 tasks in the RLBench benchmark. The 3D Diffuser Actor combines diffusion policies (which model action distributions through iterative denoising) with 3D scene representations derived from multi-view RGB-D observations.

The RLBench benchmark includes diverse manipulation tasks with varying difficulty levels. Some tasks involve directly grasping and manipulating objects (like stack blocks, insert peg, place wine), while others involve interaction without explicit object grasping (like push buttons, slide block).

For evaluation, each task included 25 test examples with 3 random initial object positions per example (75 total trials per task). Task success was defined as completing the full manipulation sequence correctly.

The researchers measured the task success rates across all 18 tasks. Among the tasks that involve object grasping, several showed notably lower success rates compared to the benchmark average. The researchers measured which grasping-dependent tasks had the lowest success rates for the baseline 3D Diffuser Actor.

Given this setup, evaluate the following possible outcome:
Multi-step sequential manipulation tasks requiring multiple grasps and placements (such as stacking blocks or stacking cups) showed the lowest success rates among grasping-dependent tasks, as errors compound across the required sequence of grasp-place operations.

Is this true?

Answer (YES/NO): NO